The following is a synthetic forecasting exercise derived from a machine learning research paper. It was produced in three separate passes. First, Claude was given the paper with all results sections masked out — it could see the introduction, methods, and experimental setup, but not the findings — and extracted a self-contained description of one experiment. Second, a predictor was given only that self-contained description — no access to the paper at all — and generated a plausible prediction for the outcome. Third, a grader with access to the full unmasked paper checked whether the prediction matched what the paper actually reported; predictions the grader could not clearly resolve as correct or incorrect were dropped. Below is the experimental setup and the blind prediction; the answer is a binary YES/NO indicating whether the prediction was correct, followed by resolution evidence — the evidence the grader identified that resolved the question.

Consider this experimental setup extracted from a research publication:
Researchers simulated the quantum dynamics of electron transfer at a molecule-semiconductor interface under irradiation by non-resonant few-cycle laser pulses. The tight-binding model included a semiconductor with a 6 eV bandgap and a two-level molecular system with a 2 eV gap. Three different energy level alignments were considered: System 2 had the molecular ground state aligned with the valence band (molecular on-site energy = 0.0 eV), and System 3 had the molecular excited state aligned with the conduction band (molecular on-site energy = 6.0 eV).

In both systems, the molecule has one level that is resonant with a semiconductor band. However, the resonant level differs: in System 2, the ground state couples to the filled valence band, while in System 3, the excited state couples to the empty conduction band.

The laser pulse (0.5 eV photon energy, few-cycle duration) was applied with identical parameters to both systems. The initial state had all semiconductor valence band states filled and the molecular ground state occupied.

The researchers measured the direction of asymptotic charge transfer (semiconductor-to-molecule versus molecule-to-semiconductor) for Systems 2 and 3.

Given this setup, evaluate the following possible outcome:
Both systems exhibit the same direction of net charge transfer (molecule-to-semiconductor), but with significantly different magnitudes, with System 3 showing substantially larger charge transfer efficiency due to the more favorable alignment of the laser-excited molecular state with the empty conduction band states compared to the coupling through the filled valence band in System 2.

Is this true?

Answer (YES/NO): NO